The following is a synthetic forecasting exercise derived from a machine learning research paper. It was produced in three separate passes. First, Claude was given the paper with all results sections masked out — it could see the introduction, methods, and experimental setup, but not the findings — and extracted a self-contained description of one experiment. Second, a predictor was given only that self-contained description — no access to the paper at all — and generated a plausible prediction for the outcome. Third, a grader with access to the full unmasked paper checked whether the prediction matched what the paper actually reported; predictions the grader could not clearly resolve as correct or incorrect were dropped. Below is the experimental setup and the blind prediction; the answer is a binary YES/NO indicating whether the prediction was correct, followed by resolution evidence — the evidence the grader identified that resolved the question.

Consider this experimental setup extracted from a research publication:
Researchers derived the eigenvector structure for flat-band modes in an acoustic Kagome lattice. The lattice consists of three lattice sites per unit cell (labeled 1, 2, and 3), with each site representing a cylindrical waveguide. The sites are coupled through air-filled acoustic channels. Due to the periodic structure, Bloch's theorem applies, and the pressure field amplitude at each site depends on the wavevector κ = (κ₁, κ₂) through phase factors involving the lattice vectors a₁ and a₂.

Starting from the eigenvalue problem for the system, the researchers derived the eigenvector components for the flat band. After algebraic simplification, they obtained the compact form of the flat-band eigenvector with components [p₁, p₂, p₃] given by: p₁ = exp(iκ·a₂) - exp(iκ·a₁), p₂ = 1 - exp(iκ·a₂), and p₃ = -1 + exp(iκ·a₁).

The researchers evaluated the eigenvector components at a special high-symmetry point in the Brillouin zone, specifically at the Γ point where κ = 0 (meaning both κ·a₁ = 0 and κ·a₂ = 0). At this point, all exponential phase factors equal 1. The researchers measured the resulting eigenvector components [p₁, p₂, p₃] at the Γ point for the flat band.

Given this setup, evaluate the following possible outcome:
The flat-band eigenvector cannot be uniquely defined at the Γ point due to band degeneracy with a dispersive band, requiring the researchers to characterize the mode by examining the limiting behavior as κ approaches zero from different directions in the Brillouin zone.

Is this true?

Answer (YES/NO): YES